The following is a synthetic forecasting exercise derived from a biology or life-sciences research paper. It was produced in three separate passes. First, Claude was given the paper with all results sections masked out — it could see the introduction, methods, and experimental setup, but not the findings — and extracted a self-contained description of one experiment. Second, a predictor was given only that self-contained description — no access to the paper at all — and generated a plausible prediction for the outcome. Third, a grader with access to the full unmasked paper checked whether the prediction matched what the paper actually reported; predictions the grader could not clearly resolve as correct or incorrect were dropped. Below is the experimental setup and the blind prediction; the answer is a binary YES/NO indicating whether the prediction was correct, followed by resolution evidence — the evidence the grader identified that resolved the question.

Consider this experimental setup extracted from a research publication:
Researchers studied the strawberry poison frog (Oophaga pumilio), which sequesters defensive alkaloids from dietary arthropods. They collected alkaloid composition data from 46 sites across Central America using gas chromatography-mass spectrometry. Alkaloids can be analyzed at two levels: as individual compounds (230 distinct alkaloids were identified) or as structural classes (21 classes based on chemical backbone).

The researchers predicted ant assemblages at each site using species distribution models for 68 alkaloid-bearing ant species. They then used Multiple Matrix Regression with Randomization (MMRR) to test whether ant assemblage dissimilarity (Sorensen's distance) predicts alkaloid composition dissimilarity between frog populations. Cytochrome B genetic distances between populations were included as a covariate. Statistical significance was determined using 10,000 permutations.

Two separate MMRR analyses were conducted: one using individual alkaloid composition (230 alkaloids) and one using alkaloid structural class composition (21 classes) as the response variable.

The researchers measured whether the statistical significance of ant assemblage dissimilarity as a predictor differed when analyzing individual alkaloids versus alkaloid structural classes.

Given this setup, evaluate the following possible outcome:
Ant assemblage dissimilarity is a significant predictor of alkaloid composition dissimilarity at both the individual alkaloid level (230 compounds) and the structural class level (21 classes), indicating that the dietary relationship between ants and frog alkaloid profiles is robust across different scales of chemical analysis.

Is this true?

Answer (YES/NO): YES